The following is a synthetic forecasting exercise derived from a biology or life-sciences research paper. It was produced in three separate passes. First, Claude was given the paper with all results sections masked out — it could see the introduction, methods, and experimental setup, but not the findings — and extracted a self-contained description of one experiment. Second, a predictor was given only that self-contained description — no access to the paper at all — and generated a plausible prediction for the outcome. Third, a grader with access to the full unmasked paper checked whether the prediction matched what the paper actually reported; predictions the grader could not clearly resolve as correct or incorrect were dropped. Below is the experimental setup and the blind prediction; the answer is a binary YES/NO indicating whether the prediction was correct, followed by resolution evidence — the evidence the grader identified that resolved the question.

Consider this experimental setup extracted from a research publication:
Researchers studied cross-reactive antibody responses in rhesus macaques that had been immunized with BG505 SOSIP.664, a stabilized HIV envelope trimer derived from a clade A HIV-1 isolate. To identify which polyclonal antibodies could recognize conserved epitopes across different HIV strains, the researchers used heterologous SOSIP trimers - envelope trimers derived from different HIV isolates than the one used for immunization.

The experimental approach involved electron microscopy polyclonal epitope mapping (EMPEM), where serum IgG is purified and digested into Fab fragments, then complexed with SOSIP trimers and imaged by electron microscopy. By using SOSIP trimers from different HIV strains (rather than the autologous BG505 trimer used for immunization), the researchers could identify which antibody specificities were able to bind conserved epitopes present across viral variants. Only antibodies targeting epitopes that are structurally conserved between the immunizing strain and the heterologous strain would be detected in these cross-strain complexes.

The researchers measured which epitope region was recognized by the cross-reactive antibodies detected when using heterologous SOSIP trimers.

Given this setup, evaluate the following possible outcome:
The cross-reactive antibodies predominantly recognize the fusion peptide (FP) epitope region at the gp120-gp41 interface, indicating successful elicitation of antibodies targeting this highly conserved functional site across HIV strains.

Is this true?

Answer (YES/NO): YES